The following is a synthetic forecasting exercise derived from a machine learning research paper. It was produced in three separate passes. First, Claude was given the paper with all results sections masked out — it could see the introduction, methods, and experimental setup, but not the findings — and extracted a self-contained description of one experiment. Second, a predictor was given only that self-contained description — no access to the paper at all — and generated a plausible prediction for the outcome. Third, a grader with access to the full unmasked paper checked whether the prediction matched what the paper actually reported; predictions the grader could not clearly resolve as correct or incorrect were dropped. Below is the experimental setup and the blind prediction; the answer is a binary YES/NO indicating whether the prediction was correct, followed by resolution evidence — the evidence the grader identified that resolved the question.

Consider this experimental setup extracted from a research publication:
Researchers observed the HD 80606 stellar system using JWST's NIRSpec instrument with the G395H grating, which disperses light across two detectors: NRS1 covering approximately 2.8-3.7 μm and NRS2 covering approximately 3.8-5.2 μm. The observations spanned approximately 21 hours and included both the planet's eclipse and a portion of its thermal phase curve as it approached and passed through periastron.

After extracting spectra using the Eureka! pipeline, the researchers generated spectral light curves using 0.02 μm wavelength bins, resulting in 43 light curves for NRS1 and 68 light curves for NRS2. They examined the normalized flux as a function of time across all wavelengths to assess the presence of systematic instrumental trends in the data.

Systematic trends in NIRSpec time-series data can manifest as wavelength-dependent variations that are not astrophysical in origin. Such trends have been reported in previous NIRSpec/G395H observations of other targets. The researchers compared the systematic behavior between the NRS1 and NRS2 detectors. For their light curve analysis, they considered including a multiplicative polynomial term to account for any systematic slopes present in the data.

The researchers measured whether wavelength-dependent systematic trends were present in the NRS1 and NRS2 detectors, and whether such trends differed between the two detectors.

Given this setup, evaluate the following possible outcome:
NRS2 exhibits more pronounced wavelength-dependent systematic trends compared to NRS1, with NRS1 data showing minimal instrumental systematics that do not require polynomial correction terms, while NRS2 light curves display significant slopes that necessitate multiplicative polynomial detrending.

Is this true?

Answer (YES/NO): NO